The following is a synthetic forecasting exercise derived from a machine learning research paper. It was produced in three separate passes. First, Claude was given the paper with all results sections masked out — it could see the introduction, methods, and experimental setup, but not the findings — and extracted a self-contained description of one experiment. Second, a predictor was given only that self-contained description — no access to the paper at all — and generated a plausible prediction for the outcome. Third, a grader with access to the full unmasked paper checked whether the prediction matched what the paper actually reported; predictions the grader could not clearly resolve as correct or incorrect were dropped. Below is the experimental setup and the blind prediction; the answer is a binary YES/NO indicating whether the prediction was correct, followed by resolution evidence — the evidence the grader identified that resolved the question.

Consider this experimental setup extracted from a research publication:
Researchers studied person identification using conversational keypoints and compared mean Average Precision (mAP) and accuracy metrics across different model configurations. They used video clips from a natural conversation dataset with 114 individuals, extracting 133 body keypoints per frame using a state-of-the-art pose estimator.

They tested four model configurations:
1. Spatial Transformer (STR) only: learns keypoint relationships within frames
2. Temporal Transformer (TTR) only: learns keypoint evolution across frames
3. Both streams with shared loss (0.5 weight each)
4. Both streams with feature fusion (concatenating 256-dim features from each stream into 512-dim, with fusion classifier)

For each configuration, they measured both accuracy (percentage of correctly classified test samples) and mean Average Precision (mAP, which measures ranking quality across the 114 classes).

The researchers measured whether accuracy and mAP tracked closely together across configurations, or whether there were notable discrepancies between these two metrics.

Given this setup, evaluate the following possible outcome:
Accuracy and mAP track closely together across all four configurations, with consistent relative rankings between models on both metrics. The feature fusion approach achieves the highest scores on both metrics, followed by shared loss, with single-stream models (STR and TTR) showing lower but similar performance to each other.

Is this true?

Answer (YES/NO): NO